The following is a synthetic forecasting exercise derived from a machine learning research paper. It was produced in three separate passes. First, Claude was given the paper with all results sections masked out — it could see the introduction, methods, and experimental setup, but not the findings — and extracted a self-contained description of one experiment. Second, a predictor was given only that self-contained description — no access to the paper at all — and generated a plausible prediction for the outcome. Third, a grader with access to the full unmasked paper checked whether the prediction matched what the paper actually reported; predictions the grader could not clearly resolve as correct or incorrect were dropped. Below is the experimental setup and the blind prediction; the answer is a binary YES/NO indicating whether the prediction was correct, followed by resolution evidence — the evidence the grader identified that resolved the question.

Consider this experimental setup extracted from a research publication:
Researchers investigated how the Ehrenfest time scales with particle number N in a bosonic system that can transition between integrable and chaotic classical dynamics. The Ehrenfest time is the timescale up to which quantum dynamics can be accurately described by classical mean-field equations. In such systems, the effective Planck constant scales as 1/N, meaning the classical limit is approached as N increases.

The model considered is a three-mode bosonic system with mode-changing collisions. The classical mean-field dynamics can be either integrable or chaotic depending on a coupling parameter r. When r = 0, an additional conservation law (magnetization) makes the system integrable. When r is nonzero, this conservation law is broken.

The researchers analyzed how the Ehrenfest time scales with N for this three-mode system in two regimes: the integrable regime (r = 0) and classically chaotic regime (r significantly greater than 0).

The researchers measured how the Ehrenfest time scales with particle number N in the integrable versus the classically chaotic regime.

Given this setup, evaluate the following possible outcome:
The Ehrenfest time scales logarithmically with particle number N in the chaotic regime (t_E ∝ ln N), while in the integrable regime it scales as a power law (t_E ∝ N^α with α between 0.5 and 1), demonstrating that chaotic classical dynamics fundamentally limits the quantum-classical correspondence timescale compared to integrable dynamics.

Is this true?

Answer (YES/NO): YES